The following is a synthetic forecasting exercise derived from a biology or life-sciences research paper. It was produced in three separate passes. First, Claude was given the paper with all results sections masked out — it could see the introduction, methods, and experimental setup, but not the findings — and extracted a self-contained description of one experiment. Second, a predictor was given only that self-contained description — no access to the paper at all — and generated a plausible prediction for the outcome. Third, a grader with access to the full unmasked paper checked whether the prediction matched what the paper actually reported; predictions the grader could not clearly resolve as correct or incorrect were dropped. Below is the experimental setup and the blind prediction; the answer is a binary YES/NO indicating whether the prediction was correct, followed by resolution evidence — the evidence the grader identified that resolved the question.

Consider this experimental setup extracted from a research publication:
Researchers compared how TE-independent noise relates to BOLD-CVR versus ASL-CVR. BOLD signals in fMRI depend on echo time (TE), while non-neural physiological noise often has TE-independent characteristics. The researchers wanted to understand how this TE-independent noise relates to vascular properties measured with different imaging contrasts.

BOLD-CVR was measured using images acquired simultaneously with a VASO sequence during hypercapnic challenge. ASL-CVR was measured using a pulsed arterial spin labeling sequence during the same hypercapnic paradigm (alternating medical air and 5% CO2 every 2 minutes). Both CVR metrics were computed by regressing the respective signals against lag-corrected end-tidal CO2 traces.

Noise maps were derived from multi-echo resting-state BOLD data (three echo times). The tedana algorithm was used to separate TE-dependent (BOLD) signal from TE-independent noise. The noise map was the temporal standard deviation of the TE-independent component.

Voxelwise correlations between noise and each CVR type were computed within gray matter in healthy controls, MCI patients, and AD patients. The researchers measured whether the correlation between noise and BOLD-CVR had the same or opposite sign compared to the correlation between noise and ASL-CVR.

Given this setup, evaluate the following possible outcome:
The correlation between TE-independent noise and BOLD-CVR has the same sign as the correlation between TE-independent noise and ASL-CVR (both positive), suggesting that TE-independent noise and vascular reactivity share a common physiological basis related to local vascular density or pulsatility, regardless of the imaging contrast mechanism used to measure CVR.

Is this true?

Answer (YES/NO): NO